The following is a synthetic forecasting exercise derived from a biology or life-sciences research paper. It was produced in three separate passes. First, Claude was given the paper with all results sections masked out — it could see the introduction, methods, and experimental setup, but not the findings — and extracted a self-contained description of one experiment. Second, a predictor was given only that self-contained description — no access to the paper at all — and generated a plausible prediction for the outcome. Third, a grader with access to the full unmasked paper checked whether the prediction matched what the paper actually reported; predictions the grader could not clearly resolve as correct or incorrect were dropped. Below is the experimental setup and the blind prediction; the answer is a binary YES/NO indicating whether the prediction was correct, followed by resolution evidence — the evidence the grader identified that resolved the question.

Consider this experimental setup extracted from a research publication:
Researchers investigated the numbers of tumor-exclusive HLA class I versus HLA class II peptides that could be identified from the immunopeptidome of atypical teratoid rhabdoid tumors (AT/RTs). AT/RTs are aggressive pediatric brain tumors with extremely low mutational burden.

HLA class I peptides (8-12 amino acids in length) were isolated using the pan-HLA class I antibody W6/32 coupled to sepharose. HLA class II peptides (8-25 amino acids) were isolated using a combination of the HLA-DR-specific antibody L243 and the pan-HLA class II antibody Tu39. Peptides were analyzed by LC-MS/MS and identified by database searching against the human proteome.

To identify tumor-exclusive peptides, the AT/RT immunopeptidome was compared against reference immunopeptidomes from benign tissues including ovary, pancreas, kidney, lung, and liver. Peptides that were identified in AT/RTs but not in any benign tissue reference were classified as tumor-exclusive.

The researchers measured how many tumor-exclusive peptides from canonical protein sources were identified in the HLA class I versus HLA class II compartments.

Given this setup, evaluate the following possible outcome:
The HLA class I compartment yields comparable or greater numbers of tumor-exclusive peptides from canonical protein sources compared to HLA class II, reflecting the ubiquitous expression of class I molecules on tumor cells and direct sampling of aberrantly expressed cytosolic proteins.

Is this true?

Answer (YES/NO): NO